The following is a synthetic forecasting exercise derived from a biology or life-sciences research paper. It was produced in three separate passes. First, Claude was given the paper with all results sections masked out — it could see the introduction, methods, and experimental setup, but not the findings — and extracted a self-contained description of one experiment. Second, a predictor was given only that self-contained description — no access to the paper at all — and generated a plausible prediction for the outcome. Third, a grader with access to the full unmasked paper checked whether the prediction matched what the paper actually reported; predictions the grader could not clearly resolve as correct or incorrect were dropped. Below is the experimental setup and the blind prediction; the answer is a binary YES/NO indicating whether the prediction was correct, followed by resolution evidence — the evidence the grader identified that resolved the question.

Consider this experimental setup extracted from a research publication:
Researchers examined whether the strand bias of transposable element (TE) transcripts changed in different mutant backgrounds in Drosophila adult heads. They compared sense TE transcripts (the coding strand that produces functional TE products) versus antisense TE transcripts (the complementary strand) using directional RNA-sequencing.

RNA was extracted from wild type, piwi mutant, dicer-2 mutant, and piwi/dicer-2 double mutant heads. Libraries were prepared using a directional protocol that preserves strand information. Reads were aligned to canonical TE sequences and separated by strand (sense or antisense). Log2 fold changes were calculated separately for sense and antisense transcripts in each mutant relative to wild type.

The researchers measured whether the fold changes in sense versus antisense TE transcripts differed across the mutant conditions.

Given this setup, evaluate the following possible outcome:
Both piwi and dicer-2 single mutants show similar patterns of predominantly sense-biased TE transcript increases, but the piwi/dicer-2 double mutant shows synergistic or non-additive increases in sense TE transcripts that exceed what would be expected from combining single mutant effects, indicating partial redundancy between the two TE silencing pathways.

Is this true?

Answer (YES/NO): NO